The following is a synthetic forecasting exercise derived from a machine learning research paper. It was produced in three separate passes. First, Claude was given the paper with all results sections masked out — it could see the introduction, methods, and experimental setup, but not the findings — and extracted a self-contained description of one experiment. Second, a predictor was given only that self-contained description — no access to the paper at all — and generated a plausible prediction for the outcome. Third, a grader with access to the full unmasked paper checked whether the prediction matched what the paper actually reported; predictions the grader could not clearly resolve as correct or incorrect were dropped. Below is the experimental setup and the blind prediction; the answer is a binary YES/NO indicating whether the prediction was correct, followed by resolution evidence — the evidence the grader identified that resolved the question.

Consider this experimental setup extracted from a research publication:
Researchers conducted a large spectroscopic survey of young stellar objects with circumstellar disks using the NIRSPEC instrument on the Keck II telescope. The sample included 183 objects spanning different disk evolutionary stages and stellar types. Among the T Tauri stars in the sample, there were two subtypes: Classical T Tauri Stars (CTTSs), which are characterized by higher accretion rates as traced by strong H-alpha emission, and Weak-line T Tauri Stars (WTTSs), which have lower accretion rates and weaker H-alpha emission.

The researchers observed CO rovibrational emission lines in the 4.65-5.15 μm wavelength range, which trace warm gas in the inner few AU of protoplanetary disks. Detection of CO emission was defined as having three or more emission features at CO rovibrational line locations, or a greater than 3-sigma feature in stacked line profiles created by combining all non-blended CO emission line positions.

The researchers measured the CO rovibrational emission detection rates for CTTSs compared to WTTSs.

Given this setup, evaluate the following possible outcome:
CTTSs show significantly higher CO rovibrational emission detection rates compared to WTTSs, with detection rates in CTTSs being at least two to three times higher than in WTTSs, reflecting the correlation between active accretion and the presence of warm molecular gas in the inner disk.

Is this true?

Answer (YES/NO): NO